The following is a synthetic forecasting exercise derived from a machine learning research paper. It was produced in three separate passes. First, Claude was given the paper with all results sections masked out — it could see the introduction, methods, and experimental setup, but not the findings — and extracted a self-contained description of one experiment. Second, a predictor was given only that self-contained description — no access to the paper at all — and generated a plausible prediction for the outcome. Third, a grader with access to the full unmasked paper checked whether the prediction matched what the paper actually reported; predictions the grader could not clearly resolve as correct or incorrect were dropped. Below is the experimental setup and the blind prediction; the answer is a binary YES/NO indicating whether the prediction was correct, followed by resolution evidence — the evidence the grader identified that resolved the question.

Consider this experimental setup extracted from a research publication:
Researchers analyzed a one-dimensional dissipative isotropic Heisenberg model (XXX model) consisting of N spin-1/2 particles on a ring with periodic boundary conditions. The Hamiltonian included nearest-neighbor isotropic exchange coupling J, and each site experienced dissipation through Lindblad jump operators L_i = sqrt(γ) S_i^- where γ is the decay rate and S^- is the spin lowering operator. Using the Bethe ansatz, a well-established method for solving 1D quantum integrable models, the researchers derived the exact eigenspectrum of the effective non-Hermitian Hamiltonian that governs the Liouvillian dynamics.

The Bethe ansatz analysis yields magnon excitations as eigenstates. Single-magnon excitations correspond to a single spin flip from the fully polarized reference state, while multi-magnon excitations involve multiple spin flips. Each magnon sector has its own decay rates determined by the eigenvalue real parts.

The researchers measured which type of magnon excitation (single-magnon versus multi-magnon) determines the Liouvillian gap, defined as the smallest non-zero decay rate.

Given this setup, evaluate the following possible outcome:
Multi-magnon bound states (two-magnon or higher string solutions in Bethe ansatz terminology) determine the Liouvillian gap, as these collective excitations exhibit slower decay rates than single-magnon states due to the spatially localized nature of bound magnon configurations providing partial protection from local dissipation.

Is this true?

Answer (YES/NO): NO